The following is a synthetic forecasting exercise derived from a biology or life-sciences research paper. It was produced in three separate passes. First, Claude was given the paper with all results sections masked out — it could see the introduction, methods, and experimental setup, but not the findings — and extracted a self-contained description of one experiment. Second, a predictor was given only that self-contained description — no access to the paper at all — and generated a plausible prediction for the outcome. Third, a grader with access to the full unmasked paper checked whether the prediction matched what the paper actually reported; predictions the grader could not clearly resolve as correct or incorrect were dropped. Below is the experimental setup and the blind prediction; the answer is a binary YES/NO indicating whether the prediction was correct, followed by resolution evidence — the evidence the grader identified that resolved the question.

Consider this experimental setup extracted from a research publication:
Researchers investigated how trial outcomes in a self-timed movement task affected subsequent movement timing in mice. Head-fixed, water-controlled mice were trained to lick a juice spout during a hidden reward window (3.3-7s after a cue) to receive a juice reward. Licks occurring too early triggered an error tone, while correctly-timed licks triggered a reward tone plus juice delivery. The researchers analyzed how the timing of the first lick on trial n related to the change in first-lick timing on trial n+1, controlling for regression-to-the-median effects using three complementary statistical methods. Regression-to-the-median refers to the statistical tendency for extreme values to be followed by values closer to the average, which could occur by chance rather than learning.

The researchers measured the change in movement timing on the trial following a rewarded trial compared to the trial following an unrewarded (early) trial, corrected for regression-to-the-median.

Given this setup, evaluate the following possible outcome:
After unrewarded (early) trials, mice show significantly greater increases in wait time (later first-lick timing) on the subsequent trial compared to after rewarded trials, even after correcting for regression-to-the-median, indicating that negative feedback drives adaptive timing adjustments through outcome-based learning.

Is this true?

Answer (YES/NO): YES